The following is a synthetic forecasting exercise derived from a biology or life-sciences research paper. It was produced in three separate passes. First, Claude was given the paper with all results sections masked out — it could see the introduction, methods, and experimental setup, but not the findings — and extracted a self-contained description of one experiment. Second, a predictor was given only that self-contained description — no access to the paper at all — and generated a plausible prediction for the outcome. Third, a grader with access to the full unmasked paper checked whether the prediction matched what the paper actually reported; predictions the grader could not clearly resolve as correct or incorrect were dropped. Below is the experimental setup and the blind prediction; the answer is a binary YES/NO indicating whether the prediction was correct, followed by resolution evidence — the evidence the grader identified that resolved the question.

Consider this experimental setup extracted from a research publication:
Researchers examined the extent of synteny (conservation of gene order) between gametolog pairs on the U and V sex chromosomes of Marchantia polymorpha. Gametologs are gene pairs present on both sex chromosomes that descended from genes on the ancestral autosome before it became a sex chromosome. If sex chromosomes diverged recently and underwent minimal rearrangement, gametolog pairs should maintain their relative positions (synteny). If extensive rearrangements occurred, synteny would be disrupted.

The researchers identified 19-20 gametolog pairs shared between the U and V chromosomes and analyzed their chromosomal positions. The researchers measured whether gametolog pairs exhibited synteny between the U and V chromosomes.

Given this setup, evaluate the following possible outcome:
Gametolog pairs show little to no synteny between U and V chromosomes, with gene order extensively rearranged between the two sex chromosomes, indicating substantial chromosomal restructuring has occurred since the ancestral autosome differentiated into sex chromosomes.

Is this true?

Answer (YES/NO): YES